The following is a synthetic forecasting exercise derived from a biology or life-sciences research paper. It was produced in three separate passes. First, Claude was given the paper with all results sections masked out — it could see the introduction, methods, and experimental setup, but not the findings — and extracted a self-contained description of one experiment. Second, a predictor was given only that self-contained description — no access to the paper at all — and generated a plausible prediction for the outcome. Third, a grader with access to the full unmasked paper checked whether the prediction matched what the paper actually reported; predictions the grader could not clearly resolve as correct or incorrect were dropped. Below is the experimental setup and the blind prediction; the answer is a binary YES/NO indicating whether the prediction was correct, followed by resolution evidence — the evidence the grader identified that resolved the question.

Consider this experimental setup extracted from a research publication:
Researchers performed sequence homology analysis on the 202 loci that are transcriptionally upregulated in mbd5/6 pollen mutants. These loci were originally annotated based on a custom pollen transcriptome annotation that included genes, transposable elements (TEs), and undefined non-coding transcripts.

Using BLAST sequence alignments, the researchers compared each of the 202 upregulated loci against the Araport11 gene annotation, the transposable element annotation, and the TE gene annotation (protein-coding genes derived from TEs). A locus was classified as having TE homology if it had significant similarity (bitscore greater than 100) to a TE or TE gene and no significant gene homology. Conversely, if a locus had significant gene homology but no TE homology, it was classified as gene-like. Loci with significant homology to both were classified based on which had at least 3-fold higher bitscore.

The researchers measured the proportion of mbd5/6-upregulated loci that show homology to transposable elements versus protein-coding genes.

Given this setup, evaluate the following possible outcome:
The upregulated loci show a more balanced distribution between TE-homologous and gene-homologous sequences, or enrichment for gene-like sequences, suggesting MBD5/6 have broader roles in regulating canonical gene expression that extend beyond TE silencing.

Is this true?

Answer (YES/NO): NO